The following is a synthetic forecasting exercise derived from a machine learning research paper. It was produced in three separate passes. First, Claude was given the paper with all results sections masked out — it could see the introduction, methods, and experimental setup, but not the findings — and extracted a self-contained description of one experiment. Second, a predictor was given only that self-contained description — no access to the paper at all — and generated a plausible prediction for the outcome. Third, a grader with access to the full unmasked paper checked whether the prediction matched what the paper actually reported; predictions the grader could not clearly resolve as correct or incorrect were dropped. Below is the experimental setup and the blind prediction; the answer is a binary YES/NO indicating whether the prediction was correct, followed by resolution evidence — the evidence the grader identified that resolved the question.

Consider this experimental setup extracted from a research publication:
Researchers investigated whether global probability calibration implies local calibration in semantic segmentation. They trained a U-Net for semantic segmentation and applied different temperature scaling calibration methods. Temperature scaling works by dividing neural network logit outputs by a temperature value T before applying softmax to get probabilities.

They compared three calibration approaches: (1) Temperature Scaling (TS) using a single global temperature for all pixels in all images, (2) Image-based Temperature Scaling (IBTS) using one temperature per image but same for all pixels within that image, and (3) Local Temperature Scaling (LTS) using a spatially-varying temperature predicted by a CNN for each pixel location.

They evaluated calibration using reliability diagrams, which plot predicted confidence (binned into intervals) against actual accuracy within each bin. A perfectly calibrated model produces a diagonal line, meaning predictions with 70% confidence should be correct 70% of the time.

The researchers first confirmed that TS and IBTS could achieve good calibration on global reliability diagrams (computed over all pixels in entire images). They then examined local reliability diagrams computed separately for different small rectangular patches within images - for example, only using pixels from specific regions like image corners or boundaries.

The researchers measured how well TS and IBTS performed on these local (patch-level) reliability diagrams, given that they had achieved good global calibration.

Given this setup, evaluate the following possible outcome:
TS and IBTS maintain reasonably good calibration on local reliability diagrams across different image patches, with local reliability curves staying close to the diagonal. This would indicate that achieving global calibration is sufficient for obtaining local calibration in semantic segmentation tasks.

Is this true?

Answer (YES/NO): NO